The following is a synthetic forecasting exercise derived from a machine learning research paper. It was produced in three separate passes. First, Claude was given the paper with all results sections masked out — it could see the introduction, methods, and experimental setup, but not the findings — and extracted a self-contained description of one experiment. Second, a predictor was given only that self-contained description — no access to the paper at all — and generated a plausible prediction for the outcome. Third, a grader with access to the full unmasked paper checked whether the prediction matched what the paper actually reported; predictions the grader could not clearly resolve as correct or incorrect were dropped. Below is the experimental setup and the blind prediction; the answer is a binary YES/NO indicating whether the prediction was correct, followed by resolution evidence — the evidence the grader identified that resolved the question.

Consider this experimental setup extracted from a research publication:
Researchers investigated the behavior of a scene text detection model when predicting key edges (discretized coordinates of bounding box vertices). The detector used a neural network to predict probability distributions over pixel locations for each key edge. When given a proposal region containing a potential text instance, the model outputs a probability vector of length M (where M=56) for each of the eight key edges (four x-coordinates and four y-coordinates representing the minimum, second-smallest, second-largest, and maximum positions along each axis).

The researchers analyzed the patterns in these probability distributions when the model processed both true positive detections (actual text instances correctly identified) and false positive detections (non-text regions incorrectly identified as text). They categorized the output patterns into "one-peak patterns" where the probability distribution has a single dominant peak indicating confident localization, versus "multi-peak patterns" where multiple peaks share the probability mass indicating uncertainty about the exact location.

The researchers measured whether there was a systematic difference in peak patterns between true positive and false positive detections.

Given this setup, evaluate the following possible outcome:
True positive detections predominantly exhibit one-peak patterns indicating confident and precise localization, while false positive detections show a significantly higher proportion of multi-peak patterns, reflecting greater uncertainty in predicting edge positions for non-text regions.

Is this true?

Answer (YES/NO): YES